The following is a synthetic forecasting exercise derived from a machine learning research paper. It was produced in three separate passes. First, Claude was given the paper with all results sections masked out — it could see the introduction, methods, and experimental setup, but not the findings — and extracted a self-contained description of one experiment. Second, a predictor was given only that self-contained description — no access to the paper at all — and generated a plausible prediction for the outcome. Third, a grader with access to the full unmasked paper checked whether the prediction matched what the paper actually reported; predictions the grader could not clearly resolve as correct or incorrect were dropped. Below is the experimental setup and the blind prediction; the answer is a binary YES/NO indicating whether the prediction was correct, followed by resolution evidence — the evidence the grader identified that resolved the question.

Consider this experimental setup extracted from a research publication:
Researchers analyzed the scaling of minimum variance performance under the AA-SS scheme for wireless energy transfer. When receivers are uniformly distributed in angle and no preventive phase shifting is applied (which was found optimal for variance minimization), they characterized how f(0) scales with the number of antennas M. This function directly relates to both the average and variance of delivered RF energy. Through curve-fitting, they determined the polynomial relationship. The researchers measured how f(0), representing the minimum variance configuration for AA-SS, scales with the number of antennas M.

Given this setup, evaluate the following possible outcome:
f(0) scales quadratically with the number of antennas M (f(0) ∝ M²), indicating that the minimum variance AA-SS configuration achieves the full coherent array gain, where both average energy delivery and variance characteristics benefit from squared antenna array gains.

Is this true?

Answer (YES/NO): NO